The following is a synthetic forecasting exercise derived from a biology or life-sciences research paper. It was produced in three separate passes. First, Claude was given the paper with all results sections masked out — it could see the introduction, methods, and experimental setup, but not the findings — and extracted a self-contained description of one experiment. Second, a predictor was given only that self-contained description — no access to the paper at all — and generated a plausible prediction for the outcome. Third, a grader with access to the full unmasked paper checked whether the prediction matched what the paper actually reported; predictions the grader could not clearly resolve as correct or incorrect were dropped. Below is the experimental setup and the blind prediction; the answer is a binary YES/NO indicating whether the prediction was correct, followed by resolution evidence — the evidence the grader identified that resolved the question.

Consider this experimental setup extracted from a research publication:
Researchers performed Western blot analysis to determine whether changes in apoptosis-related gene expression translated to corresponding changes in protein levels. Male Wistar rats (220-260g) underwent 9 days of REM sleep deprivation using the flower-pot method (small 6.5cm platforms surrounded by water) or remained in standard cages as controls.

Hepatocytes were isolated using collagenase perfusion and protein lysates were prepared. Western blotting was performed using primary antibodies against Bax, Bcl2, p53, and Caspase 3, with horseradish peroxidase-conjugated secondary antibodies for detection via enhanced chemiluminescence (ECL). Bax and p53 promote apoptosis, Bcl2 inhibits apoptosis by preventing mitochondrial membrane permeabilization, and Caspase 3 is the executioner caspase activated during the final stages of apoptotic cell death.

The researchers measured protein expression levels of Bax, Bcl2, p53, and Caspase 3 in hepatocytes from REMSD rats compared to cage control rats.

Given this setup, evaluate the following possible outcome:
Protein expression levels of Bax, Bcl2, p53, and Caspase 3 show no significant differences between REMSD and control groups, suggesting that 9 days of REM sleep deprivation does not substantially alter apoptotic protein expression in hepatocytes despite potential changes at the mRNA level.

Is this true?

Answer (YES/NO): NO